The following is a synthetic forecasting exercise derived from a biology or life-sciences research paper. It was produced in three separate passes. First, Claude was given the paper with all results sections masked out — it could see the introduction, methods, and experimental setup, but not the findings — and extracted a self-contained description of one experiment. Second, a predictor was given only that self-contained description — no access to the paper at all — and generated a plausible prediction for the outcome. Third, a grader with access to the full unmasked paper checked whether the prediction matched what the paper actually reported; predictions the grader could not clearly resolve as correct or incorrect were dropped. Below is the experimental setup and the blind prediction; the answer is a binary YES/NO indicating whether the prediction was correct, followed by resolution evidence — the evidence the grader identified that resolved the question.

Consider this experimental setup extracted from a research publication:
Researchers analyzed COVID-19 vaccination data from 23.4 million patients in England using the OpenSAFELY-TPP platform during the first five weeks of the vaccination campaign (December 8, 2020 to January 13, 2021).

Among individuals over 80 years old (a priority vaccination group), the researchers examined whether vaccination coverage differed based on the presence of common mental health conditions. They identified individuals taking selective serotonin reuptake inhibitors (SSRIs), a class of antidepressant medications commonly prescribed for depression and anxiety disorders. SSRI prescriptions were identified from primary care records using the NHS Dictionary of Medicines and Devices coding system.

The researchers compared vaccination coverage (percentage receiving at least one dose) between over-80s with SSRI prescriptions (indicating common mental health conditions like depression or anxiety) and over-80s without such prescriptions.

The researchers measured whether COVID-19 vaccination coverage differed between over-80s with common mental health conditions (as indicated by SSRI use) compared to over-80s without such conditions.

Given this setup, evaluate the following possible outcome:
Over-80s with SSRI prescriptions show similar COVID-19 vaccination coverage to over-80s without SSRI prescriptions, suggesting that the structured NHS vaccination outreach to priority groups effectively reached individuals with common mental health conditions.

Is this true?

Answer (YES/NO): NO